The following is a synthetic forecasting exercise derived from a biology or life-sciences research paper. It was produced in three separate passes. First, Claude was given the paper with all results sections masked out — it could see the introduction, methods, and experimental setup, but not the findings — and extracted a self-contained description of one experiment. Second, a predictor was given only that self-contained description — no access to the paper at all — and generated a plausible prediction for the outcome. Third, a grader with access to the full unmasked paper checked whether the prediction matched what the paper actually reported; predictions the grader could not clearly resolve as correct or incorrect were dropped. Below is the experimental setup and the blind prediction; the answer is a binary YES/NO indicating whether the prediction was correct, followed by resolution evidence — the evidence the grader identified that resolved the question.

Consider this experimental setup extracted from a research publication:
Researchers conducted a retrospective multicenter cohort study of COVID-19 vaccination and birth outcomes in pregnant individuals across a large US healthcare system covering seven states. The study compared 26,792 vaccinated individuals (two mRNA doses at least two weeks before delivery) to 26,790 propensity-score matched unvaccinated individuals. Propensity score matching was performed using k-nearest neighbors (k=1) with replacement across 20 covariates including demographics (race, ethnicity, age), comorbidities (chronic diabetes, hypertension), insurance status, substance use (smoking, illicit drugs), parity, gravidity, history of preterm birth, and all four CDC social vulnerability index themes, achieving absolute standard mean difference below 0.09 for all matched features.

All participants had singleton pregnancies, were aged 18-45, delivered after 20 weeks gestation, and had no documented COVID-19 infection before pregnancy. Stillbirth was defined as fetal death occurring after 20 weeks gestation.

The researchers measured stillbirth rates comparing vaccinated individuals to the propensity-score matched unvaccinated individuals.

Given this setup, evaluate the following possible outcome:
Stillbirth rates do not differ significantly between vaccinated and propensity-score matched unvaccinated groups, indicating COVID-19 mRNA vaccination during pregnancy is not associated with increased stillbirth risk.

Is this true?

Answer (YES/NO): NO